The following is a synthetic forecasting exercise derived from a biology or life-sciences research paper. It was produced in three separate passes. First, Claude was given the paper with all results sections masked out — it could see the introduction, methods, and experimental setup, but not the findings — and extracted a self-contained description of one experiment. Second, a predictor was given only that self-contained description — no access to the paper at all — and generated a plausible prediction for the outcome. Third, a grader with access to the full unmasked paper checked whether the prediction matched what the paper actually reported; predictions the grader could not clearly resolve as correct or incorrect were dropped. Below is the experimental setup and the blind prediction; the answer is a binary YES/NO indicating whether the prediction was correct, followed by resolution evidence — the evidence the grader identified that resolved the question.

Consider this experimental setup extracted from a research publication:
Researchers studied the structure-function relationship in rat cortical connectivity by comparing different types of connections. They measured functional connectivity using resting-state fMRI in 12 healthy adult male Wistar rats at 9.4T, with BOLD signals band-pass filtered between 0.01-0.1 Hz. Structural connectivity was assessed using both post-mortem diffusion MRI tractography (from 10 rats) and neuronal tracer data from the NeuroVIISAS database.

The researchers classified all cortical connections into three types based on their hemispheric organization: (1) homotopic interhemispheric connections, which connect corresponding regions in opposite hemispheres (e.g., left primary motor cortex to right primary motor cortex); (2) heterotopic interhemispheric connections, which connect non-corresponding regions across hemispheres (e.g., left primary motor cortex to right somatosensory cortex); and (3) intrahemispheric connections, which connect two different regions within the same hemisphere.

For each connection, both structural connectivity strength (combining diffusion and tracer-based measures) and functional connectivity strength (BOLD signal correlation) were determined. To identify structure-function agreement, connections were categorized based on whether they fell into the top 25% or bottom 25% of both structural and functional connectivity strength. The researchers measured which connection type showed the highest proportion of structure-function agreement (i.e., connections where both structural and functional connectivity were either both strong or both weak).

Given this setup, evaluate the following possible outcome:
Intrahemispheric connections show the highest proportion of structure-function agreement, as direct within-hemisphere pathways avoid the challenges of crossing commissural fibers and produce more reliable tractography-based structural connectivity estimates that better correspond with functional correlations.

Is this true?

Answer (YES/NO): YES